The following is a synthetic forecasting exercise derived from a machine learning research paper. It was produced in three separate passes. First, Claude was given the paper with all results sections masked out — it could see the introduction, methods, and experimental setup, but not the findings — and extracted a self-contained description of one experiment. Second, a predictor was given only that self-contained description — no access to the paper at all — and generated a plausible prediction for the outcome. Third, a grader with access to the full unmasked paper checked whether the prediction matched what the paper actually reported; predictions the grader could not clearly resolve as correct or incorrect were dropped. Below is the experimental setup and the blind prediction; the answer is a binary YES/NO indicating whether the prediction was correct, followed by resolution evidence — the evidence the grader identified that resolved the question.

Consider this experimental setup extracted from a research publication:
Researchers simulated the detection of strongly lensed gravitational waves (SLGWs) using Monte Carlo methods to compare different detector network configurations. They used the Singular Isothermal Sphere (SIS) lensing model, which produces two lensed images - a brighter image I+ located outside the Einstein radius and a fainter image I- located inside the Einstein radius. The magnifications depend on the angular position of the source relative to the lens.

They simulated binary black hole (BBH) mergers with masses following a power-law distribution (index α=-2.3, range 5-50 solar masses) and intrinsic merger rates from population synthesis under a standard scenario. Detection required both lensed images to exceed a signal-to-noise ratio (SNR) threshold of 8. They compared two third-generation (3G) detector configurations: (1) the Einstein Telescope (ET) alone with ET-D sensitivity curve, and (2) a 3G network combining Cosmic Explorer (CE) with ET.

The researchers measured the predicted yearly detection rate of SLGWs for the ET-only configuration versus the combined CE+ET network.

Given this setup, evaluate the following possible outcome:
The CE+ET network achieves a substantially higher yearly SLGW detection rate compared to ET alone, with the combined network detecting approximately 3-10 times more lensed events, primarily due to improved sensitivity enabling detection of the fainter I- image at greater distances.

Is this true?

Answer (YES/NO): NO